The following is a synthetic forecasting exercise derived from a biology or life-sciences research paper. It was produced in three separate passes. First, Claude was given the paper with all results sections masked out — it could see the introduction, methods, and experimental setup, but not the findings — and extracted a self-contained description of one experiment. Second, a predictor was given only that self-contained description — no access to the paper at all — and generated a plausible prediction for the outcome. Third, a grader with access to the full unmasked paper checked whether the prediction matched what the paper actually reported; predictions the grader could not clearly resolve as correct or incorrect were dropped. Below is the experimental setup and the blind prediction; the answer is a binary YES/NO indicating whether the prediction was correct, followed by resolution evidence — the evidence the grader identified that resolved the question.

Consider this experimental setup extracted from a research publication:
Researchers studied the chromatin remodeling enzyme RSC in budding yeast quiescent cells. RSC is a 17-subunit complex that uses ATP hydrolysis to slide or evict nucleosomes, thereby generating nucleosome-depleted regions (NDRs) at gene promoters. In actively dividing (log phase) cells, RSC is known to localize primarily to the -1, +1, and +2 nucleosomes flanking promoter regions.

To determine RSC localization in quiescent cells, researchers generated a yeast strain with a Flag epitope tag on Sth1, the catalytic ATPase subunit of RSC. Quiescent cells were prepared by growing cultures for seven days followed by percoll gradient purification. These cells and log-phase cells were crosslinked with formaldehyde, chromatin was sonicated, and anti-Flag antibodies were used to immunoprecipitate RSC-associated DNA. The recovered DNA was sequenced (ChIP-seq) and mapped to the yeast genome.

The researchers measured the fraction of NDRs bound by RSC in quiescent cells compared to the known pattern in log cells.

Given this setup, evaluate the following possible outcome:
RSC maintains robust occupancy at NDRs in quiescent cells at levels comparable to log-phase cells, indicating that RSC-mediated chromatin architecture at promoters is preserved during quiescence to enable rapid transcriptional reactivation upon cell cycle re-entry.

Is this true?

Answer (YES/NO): NO